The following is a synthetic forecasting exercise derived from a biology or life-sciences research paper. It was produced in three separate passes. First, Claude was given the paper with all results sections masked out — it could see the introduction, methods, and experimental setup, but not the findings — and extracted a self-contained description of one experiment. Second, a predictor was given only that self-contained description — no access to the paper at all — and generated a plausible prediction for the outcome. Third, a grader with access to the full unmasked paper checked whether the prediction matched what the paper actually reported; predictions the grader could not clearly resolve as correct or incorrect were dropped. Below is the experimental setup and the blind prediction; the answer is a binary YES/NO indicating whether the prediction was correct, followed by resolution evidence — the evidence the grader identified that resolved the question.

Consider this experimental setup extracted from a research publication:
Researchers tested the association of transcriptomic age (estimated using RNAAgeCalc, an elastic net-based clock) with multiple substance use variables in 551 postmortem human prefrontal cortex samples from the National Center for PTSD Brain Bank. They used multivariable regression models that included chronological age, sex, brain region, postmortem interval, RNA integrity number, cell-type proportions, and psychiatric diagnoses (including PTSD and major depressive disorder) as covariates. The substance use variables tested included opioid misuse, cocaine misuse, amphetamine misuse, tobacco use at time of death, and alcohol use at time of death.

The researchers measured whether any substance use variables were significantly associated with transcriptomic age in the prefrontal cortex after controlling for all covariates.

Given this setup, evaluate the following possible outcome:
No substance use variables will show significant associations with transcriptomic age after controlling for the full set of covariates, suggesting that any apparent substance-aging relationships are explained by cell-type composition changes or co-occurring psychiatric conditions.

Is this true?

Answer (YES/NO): YES